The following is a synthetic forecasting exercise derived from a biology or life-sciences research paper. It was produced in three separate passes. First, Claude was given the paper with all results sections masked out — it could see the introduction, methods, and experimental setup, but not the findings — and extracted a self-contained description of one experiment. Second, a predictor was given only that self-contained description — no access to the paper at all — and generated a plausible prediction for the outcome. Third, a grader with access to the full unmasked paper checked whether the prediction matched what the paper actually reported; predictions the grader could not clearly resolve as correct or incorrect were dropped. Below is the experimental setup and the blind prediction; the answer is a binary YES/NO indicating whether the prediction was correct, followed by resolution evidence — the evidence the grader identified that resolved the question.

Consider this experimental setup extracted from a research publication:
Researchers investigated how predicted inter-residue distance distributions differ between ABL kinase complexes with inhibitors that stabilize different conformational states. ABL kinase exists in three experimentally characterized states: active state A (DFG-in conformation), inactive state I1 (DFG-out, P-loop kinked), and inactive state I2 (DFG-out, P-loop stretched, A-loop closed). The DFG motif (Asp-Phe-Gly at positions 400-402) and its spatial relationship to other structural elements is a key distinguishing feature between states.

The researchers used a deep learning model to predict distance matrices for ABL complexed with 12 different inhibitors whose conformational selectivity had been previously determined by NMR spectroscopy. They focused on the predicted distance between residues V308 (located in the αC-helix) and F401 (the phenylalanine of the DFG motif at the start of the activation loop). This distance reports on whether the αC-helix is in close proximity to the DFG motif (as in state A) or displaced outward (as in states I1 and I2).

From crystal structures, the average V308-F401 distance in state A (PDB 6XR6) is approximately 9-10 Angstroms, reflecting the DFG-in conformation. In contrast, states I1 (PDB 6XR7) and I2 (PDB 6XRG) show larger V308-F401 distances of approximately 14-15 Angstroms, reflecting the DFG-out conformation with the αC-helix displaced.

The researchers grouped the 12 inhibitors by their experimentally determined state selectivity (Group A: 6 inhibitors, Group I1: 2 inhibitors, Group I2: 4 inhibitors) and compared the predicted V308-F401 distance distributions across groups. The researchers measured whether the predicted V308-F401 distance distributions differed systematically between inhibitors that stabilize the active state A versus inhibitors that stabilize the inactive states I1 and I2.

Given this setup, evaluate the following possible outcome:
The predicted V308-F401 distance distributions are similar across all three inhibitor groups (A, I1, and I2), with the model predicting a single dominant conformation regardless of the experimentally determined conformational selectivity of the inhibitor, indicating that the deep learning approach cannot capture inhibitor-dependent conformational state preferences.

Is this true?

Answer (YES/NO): NO